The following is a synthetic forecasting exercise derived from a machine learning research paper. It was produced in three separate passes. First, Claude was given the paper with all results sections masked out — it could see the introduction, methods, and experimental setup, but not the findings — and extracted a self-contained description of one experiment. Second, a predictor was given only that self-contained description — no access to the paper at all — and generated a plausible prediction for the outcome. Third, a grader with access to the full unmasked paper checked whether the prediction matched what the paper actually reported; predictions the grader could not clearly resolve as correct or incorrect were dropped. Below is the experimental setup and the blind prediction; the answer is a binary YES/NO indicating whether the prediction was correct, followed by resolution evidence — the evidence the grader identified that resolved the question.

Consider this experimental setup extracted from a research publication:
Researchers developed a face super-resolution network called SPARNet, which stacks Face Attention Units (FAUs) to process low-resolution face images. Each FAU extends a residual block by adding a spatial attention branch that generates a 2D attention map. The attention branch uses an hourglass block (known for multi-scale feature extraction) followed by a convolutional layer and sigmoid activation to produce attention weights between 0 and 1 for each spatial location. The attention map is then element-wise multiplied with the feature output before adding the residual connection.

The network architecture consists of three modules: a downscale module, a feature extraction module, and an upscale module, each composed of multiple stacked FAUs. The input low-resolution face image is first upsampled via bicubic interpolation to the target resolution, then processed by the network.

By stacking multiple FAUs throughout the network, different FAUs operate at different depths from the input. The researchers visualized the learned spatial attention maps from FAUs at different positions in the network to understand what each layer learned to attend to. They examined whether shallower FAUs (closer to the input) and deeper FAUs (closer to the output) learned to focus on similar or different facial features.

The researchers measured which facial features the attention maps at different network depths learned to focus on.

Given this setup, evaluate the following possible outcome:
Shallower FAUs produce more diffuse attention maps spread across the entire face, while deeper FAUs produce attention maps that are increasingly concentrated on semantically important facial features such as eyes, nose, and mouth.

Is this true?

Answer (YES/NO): NO